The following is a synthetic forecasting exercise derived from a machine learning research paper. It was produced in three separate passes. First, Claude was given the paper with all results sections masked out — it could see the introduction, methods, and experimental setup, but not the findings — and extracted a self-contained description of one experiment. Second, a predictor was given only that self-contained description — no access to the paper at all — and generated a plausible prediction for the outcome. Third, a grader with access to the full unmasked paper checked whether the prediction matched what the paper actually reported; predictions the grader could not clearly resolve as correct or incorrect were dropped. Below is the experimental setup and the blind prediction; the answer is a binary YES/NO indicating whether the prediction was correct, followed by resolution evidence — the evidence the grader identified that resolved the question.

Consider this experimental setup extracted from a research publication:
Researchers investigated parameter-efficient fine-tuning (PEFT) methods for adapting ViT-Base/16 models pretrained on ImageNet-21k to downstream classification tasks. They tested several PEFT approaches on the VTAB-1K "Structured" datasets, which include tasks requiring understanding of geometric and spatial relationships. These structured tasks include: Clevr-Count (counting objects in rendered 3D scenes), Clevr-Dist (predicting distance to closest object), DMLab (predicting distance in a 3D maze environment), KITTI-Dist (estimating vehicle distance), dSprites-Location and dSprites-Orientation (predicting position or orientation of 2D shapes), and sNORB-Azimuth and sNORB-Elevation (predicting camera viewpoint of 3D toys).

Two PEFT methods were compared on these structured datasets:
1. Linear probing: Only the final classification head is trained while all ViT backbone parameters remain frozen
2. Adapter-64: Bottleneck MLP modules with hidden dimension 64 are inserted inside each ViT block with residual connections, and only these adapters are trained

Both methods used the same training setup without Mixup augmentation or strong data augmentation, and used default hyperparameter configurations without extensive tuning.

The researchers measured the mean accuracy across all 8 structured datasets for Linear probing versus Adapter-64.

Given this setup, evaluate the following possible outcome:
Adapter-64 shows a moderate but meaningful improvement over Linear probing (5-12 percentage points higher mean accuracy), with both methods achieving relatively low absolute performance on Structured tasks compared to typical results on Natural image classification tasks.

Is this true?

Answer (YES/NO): YES